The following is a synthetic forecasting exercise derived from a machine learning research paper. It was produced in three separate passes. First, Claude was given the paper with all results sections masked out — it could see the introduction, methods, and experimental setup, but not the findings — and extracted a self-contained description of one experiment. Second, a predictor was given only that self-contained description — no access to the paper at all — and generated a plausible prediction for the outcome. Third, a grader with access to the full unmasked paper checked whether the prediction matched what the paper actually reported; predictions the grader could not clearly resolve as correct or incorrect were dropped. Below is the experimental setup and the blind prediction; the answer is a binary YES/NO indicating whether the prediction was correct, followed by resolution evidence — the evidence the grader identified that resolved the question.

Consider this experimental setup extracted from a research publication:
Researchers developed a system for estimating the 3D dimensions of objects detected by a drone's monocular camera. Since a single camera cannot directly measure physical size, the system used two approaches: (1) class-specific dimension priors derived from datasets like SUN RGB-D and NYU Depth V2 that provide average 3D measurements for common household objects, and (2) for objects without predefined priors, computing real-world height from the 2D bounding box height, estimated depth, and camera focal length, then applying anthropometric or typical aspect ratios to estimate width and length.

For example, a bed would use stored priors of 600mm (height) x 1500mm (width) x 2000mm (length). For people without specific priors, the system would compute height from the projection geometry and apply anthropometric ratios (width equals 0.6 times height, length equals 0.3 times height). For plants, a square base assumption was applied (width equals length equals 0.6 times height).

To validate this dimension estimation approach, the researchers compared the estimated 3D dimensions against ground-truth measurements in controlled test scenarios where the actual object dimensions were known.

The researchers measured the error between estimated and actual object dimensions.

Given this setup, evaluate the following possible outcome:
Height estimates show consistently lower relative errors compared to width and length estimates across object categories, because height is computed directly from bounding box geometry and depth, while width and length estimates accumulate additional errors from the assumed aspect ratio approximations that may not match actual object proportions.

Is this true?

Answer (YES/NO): NO